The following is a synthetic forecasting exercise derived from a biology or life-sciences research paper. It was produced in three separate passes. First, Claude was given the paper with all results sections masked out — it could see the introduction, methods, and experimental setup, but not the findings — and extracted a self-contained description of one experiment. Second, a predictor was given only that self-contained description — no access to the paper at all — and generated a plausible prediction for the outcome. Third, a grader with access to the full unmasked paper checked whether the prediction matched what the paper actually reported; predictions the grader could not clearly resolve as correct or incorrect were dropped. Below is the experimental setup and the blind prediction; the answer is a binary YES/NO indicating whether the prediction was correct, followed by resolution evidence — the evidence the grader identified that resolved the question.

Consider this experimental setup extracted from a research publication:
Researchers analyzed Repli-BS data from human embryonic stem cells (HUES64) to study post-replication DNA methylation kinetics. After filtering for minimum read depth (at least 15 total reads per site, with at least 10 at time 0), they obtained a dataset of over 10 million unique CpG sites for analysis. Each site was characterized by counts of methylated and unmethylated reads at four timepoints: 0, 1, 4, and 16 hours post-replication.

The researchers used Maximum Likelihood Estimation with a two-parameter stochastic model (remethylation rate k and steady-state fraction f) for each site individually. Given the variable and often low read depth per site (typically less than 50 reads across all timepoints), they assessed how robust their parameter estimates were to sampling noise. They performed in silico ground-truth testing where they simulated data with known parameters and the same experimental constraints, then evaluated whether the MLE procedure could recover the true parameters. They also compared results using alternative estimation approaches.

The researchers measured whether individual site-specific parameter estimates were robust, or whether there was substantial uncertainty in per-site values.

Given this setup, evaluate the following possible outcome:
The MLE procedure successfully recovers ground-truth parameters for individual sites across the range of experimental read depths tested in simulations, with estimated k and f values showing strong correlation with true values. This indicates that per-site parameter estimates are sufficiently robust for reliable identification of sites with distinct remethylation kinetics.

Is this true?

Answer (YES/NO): NO